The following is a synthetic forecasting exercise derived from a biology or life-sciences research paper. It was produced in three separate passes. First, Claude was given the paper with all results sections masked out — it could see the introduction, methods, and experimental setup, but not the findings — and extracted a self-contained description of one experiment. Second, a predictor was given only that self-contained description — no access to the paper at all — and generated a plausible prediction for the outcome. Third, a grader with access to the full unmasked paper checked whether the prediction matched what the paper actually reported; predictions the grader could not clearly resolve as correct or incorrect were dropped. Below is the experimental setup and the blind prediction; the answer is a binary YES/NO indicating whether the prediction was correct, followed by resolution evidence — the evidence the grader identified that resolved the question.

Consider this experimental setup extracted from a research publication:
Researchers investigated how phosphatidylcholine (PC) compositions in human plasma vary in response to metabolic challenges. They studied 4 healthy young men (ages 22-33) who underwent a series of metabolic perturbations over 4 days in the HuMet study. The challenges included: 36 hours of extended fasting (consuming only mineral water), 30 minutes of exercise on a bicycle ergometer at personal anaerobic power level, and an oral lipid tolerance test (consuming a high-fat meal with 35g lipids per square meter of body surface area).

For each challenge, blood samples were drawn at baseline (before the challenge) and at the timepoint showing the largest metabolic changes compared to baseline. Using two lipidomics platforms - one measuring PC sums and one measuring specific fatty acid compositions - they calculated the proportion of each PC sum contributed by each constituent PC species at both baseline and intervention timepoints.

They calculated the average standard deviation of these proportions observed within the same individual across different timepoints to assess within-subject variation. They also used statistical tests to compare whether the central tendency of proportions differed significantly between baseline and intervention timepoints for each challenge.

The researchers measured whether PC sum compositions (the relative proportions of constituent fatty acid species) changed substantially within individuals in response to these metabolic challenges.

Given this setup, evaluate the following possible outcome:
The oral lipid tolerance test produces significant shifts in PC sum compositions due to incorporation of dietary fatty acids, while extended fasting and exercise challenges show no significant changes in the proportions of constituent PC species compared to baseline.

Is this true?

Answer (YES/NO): NO